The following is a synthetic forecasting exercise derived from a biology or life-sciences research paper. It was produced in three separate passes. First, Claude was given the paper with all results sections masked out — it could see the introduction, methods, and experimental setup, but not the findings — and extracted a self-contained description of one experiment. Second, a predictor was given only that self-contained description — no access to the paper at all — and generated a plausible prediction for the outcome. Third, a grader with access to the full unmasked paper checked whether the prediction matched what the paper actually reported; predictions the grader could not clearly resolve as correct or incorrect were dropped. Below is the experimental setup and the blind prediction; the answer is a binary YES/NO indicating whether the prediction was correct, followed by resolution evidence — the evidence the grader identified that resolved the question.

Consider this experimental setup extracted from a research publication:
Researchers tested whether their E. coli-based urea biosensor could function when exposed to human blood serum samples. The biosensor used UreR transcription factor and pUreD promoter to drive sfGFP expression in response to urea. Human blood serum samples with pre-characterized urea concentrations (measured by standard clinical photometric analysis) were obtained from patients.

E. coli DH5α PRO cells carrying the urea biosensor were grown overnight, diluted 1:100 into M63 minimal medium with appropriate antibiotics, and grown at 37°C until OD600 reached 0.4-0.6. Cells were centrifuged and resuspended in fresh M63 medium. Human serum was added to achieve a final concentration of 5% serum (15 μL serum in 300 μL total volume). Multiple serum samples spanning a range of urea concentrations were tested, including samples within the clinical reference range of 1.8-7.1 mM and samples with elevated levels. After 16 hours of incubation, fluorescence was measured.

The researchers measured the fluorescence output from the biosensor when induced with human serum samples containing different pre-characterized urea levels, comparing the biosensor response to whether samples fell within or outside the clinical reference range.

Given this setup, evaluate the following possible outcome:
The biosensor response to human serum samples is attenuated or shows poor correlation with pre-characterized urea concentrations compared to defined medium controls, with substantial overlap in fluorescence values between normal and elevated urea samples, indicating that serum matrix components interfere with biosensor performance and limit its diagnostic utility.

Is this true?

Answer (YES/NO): NO